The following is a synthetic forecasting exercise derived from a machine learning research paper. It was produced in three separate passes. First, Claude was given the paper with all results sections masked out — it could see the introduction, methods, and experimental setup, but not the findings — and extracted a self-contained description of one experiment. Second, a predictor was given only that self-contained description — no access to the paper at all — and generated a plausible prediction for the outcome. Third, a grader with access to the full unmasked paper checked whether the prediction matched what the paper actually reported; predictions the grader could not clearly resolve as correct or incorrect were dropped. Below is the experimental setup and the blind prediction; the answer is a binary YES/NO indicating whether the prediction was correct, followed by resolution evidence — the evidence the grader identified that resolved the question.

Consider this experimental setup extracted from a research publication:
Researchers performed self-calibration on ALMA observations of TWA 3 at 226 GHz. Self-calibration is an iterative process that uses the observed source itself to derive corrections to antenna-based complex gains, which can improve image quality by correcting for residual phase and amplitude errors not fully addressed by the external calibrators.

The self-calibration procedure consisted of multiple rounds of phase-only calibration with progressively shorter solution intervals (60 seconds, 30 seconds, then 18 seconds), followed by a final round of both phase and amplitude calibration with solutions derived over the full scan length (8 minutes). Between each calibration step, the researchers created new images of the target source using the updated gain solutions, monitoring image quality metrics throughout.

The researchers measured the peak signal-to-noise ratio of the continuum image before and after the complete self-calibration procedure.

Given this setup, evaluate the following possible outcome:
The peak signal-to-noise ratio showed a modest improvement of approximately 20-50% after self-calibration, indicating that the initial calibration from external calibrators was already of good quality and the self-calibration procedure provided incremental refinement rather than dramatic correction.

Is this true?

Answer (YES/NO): NO